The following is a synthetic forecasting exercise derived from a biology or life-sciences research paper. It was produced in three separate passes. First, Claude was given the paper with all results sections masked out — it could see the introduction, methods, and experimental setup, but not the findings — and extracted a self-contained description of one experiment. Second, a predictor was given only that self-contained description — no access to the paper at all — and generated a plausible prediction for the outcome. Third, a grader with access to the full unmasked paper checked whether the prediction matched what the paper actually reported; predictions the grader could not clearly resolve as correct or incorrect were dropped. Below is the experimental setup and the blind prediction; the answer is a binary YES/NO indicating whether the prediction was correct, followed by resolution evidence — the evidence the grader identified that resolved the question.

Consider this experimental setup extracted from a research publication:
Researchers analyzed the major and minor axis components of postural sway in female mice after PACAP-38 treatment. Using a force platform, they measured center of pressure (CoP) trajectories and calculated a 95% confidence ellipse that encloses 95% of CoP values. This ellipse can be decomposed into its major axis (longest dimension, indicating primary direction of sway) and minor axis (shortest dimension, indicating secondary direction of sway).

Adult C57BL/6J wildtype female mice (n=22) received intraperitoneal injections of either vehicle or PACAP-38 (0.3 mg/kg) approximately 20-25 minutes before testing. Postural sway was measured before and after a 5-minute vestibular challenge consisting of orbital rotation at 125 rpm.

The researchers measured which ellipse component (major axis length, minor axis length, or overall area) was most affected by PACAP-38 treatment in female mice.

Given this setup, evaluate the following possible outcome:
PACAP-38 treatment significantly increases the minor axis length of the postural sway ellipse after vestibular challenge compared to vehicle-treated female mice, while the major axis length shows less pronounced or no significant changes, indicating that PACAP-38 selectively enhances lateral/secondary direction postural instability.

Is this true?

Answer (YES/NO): NO